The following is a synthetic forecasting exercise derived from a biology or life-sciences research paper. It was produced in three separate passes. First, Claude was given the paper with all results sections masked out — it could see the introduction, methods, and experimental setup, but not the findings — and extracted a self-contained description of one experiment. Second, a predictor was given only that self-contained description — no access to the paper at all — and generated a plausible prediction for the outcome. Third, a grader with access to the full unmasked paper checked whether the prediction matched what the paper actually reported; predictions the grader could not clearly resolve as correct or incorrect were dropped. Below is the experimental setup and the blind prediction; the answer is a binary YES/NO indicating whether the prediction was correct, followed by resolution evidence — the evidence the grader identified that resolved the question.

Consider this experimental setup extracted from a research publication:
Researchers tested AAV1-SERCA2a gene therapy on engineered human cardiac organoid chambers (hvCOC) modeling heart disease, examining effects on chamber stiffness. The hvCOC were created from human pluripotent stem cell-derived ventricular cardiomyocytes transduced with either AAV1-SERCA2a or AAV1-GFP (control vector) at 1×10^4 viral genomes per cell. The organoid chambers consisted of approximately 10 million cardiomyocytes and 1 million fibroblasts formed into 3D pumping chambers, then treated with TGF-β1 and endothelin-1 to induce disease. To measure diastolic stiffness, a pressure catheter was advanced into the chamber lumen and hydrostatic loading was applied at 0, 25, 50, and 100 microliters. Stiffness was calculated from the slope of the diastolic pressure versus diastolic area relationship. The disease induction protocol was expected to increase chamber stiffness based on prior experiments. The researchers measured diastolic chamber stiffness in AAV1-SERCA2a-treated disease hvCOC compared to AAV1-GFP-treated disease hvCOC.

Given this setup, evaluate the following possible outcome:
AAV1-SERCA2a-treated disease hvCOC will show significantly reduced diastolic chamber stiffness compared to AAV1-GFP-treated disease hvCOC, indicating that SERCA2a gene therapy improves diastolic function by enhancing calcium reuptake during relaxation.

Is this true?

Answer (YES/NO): NO